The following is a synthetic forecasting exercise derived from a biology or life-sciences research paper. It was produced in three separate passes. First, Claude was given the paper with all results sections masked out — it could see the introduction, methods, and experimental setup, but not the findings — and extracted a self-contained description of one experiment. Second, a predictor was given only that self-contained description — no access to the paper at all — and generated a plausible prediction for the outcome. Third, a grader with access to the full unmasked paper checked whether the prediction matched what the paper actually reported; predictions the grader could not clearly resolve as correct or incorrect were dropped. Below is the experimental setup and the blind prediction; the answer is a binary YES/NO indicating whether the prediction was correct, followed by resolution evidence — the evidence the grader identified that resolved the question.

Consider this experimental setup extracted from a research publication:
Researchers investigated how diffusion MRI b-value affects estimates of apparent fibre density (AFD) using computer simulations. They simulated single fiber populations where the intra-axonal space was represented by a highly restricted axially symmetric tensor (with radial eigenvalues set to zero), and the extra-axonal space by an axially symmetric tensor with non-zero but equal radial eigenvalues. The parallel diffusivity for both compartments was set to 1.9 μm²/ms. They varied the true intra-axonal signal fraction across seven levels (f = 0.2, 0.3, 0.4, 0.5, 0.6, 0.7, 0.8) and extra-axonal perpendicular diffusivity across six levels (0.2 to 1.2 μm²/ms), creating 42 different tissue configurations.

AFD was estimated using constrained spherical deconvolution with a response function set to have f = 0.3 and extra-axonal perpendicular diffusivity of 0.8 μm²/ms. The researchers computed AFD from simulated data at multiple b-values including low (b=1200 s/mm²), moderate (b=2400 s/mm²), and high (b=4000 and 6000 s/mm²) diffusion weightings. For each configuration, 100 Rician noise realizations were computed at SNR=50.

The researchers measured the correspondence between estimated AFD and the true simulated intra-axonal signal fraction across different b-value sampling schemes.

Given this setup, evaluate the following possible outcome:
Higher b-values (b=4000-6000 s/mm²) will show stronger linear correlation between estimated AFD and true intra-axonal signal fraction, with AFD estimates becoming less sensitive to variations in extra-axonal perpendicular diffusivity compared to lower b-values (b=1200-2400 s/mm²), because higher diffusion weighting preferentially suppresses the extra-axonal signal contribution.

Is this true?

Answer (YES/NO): YES